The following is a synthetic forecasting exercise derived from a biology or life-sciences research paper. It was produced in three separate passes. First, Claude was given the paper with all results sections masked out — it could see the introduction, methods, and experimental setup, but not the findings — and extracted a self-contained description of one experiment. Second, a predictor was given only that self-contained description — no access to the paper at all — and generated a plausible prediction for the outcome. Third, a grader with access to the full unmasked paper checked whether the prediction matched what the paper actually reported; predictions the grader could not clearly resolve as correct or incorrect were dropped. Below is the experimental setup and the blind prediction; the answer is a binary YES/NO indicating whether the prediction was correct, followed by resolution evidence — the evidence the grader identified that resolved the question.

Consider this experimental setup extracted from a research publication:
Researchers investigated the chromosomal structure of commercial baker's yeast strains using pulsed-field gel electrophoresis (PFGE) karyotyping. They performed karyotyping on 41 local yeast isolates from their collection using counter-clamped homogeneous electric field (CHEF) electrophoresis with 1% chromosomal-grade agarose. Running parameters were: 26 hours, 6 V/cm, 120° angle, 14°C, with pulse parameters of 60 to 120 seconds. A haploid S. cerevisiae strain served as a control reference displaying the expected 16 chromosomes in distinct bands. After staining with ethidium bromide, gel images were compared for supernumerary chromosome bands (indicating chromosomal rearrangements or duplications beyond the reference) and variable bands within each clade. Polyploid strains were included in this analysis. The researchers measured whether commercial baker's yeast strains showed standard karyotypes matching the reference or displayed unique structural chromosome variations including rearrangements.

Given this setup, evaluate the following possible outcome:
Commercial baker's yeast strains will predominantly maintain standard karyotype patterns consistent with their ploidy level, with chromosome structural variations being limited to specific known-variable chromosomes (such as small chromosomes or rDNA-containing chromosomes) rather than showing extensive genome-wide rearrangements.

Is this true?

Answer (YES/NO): NO